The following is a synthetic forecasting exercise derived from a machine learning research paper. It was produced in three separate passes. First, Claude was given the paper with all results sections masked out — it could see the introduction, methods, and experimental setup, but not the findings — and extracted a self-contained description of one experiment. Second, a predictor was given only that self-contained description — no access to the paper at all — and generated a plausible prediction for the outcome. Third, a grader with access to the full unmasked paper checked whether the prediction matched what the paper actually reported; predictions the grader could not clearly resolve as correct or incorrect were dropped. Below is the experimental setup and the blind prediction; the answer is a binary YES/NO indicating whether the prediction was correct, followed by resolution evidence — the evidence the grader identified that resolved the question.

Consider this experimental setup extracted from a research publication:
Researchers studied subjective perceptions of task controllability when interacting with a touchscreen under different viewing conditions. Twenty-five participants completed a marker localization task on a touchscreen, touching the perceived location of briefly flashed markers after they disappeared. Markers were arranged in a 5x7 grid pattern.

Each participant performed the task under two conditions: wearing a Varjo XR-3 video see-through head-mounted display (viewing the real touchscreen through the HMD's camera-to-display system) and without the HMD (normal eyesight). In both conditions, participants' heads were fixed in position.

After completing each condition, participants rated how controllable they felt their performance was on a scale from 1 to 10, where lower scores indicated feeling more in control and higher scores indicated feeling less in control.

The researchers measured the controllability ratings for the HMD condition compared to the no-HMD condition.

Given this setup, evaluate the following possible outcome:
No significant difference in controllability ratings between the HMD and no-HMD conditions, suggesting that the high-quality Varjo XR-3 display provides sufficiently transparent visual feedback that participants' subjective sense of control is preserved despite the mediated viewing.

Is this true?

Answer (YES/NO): NO